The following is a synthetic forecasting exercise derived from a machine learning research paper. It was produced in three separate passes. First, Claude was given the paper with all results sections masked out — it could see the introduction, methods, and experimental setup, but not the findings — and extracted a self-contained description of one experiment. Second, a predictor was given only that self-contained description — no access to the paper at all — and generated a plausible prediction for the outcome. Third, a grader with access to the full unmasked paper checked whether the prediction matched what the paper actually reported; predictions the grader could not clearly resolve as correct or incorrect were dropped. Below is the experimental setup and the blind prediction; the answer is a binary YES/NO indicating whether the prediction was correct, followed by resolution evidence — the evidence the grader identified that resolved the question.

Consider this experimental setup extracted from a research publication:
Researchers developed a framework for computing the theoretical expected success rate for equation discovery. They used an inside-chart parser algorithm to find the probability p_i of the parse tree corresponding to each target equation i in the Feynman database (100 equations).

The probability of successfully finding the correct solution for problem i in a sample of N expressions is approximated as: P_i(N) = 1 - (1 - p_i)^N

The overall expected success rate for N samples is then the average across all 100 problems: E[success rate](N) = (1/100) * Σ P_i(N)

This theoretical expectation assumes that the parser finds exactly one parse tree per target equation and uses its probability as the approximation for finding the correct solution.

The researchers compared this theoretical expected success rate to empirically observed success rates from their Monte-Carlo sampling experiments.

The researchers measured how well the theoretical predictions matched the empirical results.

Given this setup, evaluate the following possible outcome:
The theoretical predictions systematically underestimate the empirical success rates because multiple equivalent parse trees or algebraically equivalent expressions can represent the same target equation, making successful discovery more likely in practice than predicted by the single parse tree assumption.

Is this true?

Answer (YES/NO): YES